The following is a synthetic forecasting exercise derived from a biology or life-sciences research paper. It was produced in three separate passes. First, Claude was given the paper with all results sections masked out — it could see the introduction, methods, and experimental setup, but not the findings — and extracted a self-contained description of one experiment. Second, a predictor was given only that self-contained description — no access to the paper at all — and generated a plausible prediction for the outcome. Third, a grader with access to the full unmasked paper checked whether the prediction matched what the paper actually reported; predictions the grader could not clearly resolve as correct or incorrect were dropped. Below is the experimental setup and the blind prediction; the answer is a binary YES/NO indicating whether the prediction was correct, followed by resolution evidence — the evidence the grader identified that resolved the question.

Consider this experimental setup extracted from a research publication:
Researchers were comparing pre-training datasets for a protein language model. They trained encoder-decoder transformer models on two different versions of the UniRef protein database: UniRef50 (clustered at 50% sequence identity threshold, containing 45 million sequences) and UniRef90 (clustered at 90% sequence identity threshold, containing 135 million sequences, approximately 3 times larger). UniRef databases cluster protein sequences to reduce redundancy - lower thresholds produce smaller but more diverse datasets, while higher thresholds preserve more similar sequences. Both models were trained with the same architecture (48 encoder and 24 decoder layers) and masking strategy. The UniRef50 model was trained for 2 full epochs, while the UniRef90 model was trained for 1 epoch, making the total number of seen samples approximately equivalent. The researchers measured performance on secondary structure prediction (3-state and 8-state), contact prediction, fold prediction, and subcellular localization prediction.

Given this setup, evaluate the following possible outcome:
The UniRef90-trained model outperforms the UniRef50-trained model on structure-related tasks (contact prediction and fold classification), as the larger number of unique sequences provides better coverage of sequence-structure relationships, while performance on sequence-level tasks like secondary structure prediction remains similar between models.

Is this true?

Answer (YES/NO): NO